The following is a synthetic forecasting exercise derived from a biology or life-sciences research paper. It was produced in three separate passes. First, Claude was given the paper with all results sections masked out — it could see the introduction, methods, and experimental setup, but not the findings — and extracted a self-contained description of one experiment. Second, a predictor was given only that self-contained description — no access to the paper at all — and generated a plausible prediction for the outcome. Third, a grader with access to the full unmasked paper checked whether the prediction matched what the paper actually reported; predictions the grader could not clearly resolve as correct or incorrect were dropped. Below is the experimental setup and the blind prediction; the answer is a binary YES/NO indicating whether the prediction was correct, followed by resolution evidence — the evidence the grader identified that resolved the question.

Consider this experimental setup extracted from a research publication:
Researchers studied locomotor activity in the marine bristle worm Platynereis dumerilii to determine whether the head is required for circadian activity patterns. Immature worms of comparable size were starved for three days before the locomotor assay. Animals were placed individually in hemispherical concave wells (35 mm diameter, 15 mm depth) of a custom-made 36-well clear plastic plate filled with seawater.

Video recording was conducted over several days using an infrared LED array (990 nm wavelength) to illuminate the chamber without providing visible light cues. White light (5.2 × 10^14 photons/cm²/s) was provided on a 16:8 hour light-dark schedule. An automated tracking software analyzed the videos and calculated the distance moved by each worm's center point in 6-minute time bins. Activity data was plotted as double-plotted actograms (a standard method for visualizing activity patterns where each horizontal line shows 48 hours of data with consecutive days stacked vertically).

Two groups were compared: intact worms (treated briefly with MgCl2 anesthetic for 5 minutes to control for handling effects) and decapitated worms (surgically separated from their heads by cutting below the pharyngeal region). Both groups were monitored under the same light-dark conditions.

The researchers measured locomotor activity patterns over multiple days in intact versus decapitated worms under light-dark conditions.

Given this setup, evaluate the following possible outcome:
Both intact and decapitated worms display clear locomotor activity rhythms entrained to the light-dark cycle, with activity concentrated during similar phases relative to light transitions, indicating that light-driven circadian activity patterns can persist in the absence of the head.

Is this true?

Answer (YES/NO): YES